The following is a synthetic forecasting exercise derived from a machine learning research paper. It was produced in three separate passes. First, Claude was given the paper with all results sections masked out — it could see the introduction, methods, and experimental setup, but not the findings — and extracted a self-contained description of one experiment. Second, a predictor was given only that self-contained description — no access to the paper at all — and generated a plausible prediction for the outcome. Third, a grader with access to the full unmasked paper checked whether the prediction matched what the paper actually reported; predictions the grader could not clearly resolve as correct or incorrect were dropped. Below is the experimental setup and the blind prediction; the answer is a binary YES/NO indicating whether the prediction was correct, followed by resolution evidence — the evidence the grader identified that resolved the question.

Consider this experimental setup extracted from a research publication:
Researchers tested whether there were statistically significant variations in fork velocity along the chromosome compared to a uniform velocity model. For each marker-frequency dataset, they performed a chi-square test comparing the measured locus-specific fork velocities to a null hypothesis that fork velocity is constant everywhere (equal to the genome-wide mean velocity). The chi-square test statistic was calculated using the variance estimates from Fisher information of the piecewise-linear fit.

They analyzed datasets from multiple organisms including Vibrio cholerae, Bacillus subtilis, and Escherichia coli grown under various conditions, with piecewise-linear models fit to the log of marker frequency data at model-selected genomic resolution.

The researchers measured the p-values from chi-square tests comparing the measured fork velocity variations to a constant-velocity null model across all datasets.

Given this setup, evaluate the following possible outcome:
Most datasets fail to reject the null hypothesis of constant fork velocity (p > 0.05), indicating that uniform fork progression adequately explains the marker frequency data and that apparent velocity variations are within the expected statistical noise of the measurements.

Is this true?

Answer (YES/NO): NO